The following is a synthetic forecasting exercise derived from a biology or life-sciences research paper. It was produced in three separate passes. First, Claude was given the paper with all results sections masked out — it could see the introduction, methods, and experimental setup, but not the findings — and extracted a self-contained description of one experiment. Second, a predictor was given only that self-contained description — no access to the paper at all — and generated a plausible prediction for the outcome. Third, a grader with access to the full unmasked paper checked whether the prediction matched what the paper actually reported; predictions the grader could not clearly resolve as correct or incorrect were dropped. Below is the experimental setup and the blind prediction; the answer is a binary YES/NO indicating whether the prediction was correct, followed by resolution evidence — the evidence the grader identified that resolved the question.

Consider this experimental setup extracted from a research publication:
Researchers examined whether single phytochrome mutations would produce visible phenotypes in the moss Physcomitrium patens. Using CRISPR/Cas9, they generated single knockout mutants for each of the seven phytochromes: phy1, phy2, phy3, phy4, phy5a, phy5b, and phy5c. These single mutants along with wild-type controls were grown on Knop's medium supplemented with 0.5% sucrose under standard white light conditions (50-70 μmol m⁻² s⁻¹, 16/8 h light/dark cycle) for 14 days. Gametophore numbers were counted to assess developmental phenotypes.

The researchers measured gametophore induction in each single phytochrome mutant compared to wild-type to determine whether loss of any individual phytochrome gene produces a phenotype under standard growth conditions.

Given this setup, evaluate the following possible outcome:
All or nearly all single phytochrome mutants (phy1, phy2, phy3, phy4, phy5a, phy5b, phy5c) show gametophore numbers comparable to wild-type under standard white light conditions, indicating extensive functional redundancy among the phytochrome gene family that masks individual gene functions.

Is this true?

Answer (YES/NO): NO